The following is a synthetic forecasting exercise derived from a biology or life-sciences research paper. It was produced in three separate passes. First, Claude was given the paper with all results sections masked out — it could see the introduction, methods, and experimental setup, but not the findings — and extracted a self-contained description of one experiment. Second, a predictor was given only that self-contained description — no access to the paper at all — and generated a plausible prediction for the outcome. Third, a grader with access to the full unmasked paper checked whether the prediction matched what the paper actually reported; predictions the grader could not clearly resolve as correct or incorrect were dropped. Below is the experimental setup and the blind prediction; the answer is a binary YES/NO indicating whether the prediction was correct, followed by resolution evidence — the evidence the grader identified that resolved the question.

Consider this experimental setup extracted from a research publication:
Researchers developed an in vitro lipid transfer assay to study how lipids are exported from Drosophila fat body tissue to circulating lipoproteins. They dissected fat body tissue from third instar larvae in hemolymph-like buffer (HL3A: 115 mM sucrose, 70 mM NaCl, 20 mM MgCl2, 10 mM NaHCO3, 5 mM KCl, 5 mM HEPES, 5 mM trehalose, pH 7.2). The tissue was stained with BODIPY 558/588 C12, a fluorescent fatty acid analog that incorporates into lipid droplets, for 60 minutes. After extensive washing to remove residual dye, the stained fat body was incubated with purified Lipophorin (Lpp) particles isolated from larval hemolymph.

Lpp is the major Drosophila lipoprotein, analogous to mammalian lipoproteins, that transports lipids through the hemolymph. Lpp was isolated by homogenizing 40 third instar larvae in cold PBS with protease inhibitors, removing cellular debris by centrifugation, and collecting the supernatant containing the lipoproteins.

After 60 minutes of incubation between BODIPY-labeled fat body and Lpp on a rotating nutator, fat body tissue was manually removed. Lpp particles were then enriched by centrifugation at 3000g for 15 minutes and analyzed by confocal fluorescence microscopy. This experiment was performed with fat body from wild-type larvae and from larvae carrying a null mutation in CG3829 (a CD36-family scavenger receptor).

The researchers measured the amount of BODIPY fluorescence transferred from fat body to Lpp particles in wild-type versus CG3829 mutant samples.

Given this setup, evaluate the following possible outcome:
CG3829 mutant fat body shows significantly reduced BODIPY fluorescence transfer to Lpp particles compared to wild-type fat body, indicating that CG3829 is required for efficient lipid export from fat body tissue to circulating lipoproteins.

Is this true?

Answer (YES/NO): YES